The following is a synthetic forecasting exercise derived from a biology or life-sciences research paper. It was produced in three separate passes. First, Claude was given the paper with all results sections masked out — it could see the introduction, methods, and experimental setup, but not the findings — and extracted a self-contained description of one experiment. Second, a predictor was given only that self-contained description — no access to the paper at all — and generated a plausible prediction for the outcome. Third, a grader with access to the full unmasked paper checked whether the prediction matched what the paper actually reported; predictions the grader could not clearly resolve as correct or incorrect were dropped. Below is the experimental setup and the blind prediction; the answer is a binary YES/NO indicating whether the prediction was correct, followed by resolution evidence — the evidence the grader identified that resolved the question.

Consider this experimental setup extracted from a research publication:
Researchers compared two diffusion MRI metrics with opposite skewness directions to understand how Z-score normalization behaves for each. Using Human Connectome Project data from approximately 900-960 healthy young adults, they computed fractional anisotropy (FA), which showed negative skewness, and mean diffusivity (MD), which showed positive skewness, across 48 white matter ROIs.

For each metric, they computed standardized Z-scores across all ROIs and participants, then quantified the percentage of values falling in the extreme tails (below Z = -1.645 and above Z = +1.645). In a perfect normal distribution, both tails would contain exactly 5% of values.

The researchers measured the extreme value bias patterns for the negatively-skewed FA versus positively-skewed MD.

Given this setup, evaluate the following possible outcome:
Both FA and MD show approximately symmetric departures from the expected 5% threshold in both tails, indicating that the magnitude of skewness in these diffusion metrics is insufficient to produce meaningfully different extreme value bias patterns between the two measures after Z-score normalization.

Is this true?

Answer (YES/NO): NO